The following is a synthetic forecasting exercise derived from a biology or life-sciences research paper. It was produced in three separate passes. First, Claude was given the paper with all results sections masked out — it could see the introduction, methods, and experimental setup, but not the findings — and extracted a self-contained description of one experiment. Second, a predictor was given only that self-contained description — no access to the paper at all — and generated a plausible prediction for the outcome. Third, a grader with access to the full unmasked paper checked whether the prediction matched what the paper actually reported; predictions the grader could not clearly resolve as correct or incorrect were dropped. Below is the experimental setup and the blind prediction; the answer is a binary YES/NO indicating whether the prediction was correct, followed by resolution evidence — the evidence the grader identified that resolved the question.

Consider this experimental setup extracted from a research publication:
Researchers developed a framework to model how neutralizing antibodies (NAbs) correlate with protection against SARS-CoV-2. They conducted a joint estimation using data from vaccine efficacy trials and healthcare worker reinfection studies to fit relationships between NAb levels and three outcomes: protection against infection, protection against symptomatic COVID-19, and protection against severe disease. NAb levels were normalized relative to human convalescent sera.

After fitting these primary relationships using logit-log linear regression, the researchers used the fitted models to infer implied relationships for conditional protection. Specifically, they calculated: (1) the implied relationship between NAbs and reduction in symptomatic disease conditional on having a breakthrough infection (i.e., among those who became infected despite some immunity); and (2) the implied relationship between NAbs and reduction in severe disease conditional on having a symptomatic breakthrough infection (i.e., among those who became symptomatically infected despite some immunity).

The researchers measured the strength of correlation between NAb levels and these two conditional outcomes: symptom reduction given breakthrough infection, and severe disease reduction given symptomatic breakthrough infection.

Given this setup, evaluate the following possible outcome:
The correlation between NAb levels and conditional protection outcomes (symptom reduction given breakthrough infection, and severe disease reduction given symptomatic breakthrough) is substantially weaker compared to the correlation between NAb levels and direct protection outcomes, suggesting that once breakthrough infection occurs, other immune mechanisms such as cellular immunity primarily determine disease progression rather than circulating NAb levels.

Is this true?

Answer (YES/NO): YES